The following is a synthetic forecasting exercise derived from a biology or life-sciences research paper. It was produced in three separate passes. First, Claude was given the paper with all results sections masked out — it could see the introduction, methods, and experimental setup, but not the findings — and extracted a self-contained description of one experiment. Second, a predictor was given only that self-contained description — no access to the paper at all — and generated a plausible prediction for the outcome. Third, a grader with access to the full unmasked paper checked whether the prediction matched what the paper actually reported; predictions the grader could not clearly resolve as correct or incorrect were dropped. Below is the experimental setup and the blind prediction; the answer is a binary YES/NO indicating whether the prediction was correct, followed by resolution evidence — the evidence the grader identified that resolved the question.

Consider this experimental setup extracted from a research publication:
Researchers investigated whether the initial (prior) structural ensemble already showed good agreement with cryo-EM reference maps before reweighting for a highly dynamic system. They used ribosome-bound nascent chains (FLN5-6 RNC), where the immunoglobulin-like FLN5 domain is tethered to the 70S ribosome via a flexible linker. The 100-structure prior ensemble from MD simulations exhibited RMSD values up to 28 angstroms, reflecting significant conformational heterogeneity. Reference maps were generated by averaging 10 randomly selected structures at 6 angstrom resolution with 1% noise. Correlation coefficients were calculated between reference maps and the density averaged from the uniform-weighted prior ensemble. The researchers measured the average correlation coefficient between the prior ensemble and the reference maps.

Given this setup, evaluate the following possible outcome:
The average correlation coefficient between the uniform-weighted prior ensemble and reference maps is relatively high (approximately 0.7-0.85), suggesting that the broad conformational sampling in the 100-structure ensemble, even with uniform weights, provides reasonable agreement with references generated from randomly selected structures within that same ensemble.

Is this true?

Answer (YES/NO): NO